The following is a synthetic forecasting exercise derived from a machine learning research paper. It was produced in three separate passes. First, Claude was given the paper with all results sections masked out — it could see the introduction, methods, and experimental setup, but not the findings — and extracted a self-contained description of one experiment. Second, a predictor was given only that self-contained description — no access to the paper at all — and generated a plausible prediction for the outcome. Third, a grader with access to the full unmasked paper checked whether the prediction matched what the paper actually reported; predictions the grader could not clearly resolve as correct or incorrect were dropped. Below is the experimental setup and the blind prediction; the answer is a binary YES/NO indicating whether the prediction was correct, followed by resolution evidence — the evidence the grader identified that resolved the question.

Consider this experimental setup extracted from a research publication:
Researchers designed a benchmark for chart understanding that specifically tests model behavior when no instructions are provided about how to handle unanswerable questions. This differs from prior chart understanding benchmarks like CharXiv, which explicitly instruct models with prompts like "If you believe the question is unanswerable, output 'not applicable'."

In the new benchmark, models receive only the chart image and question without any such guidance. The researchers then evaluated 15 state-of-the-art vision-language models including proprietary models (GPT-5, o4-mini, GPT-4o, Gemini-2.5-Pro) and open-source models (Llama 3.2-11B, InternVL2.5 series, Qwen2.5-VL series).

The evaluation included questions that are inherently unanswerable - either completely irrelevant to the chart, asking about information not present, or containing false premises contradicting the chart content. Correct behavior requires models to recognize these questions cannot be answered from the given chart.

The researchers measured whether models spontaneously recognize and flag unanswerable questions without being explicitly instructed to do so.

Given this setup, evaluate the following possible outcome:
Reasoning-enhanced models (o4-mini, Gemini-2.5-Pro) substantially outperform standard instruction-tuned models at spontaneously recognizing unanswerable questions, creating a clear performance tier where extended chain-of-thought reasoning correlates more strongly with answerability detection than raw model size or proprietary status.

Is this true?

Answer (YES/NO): NO